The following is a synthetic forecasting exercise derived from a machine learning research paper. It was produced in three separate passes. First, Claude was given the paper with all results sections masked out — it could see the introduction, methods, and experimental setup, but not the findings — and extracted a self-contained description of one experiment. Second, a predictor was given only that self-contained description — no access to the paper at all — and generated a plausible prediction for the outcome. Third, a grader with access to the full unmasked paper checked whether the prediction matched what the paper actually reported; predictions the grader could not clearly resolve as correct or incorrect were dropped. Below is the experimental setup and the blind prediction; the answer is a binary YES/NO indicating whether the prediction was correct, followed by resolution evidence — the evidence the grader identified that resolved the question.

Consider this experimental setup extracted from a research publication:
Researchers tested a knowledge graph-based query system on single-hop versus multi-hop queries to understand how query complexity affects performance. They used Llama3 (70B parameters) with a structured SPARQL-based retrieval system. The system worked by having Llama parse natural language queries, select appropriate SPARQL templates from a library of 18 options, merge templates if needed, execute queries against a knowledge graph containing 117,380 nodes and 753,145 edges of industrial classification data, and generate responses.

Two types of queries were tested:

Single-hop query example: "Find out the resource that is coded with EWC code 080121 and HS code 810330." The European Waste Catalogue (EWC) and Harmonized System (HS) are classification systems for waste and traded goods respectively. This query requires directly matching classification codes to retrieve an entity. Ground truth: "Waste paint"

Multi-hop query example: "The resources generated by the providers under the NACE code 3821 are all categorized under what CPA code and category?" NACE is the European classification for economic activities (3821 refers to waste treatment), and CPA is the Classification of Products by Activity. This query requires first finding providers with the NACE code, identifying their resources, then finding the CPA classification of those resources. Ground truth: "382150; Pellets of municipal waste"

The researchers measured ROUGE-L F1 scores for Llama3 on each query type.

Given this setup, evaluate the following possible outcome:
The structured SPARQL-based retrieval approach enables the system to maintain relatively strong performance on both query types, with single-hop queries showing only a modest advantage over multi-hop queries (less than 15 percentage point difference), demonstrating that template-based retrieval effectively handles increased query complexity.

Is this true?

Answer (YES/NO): NO